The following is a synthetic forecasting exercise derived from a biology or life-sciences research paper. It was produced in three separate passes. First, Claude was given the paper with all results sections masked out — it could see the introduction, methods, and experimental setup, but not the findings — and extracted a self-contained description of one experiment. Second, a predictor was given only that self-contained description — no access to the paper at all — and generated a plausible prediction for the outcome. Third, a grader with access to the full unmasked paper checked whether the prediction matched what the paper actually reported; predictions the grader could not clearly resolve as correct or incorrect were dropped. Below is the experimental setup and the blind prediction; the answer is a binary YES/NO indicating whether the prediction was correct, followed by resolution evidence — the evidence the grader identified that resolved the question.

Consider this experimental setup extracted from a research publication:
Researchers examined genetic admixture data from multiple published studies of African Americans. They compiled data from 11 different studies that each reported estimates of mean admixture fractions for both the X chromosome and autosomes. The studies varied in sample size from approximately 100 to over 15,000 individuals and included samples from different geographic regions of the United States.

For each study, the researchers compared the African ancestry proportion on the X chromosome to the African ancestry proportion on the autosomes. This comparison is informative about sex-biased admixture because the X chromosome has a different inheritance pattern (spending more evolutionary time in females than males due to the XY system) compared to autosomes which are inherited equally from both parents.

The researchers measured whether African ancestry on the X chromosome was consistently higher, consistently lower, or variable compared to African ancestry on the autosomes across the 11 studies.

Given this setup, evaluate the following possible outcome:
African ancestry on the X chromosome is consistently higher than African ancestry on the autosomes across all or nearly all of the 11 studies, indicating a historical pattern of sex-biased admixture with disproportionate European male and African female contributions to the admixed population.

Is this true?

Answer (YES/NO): YES